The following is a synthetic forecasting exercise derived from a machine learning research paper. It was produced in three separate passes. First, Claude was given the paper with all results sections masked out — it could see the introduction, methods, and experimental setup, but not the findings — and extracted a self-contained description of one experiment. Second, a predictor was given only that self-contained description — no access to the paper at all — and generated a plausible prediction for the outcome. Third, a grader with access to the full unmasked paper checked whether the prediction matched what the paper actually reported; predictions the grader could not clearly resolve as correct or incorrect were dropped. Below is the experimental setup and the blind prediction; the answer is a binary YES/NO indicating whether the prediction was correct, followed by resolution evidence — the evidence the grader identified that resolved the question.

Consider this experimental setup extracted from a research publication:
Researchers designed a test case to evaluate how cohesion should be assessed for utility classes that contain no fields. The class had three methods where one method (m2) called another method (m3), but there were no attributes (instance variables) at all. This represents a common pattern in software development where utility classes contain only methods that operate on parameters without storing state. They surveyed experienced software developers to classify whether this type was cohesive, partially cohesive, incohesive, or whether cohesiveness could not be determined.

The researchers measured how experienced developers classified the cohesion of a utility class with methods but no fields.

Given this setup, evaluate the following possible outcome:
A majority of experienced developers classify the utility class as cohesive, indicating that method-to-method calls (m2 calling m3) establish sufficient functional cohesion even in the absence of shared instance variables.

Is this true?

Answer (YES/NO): NO